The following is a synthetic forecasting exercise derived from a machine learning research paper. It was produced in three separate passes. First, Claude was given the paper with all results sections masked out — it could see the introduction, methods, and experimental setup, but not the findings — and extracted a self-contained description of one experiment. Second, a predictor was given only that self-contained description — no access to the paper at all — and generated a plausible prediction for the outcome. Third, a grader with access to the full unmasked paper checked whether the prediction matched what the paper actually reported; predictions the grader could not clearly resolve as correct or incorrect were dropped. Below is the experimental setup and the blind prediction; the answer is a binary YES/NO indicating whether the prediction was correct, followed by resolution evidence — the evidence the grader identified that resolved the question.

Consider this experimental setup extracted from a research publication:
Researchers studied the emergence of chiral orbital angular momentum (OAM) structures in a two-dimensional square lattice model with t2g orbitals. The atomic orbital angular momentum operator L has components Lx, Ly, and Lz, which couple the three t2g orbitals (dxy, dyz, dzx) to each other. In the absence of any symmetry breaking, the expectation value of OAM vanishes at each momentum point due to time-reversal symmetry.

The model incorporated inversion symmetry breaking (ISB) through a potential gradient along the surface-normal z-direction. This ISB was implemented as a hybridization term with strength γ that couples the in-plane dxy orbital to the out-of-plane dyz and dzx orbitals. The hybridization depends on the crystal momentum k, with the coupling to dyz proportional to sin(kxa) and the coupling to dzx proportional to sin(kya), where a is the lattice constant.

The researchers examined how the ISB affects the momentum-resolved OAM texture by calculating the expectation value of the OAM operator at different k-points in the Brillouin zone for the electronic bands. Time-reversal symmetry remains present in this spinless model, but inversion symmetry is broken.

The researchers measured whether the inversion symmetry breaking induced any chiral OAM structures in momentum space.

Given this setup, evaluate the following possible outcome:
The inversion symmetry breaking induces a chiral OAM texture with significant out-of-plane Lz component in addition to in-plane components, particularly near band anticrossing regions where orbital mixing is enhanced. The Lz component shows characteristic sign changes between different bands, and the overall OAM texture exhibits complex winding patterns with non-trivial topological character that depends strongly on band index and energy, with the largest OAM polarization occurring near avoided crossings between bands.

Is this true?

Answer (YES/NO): NO